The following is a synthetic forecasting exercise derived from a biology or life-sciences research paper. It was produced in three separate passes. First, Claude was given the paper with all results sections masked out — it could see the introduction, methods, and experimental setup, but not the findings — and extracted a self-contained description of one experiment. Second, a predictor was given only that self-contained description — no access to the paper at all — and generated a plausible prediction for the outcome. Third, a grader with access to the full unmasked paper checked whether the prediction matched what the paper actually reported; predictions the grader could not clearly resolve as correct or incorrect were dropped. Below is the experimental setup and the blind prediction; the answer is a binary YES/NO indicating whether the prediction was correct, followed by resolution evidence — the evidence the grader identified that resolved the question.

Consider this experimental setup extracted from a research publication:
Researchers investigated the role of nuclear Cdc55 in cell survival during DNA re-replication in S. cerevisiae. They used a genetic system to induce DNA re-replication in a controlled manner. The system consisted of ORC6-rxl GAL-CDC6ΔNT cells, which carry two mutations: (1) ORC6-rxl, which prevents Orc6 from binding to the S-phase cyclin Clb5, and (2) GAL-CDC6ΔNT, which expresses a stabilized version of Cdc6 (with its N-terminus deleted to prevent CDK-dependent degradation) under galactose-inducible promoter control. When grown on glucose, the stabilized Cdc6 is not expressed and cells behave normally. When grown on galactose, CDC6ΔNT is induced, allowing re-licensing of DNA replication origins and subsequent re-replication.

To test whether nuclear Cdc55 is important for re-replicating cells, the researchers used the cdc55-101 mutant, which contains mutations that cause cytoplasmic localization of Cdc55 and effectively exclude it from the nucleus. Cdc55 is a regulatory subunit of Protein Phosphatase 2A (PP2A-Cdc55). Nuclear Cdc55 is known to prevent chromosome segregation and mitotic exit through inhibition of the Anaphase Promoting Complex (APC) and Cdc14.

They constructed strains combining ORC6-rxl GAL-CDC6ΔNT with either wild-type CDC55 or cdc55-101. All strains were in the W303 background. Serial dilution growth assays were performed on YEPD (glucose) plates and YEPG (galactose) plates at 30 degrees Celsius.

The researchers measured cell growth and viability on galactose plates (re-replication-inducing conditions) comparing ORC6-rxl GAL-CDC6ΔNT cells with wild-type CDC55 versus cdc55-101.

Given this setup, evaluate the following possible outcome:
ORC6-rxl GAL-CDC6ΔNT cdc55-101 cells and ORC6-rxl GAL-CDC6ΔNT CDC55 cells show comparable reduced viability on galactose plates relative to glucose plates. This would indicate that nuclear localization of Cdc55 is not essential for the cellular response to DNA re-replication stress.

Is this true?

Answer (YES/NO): NO